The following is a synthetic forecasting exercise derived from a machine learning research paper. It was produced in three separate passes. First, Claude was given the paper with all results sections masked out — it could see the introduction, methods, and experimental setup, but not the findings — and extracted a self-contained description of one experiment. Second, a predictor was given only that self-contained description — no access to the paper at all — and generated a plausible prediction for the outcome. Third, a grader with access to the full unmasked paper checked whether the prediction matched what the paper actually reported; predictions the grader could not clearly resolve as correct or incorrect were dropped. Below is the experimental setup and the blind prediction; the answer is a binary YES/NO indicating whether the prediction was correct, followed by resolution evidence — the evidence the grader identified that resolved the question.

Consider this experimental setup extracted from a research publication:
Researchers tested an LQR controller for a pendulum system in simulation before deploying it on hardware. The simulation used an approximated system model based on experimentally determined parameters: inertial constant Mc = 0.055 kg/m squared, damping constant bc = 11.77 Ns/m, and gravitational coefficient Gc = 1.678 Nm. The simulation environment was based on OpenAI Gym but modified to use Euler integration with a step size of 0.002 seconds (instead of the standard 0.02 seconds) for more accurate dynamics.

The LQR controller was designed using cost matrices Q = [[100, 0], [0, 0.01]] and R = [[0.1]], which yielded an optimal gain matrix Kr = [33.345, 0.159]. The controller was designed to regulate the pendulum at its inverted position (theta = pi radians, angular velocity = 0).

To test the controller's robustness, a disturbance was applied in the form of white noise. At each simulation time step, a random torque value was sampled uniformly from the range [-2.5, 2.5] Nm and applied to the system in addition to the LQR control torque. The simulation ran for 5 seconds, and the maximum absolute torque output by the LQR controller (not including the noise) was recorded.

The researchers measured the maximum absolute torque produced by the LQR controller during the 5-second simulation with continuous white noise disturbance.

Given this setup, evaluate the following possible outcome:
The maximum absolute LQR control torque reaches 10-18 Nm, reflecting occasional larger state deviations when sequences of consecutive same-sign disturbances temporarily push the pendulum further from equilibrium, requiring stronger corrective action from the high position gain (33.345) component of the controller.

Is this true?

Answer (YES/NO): NO